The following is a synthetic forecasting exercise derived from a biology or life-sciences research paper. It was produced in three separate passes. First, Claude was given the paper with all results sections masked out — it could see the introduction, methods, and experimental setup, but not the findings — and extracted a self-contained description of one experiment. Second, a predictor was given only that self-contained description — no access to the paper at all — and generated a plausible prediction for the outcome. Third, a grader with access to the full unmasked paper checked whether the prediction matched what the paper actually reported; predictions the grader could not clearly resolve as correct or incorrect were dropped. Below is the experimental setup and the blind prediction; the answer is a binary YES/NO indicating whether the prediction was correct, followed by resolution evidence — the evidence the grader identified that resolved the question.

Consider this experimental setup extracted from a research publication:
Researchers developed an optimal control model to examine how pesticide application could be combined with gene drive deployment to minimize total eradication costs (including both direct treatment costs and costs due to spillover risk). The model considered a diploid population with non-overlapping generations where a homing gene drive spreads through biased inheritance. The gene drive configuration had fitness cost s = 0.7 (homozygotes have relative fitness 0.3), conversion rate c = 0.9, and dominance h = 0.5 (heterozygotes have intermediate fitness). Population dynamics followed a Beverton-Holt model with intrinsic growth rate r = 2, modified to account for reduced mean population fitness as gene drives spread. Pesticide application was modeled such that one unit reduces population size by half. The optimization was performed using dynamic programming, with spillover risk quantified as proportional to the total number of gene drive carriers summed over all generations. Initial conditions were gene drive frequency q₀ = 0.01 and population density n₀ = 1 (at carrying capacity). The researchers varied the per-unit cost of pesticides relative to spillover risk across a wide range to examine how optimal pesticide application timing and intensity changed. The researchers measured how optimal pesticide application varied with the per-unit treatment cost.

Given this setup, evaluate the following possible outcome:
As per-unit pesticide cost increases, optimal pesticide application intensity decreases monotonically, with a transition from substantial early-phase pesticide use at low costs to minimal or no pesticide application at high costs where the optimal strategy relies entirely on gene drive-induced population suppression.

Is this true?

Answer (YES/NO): YES